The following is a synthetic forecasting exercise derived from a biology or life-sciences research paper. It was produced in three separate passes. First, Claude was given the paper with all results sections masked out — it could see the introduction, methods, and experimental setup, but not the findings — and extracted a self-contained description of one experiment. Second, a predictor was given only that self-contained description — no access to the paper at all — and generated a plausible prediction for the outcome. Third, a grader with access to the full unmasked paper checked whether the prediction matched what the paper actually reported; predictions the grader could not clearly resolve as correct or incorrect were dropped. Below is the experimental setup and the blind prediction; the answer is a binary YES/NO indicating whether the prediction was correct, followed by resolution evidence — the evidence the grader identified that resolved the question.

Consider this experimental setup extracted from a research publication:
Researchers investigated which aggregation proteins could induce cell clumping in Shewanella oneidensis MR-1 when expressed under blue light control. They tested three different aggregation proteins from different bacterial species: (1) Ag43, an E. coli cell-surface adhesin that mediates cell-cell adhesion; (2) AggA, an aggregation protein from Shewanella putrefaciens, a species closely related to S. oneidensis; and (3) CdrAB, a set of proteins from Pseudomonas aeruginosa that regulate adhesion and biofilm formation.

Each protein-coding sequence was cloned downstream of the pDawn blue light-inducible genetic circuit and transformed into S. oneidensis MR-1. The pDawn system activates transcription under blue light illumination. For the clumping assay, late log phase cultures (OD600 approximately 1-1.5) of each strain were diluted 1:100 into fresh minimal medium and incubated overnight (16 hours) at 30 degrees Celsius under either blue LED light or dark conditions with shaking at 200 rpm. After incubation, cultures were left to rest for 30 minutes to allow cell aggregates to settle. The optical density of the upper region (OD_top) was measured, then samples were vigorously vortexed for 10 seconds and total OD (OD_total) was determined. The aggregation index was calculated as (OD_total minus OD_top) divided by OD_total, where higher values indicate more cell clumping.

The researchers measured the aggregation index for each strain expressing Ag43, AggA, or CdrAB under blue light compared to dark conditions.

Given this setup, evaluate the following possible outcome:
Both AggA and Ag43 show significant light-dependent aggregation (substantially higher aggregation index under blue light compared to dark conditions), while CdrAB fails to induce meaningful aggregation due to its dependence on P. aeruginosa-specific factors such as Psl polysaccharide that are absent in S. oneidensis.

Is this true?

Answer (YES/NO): NO